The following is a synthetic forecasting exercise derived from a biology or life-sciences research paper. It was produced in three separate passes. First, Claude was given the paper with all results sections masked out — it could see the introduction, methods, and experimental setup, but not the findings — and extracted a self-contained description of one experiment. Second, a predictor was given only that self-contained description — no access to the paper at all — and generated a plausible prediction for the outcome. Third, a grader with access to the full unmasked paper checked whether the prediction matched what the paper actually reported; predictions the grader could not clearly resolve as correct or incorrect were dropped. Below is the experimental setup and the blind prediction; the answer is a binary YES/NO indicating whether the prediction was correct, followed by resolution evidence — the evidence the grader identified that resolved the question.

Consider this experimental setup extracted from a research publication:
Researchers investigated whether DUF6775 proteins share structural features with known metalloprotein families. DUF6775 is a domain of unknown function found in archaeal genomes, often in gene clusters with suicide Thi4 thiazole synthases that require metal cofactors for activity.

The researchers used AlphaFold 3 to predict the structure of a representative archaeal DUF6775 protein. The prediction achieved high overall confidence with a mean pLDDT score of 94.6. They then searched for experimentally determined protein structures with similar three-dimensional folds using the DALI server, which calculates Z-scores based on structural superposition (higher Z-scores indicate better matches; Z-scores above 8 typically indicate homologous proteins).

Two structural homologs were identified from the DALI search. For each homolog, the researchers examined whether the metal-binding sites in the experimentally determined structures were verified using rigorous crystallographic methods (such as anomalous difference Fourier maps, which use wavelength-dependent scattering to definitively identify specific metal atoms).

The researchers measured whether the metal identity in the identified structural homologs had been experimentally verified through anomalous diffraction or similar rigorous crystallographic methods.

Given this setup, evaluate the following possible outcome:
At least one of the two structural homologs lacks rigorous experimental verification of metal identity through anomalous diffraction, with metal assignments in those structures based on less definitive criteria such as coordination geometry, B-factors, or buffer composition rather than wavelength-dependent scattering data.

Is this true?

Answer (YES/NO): NO